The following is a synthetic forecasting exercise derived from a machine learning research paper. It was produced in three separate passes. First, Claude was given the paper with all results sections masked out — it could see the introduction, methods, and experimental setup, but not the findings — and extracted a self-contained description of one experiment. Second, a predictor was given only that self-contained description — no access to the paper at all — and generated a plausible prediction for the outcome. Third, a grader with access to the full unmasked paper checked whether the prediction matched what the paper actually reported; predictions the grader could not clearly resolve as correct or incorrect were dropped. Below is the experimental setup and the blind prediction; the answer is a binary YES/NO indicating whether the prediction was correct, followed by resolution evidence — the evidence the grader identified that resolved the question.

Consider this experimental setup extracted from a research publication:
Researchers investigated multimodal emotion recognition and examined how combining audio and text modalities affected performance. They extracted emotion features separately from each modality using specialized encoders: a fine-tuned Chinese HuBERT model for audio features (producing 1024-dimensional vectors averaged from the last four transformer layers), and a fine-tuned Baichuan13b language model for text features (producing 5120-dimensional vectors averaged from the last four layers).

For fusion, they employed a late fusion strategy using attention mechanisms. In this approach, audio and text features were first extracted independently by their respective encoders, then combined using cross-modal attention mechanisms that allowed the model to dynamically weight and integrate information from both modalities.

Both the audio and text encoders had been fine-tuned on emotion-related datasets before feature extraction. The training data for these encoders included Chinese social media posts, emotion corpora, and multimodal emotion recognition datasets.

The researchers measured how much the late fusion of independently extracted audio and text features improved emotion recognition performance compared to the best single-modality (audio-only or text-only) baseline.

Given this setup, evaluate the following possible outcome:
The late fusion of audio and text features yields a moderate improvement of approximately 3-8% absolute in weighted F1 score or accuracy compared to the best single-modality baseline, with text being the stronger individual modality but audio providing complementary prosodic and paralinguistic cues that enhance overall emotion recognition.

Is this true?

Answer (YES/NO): NO